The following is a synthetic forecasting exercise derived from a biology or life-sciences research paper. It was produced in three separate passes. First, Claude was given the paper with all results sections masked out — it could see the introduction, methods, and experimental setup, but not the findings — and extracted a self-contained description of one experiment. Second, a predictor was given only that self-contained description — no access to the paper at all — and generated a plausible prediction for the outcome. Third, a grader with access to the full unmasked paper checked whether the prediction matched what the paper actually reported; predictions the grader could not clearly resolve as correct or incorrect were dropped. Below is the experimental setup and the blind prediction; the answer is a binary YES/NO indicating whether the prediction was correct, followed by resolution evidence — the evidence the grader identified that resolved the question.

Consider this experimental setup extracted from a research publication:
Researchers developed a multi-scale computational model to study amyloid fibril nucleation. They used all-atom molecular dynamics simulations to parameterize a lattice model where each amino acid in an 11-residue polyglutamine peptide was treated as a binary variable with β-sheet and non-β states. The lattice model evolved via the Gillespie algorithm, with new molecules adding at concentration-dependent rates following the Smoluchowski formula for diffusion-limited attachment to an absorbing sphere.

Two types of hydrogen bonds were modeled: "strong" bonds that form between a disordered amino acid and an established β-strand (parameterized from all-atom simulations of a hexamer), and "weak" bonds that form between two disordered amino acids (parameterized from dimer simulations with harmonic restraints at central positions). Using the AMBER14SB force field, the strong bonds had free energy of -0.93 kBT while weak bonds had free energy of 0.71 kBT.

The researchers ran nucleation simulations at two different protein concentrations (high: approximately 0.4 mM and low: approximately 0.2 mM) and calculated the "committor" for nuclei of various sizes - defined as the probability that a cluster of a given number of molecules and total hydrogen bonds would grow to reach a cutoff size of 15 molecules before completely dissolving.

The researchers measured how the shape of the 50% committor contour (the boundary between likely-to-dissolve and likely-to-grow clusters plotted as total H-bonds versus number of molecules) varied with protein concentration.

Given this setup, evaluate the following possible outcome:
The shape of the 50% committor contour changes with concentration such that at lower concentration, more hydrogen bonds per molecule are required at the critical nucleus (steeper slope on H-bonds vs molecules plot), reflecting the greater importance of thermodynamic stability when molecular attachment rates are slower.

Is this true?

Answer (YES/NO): NO